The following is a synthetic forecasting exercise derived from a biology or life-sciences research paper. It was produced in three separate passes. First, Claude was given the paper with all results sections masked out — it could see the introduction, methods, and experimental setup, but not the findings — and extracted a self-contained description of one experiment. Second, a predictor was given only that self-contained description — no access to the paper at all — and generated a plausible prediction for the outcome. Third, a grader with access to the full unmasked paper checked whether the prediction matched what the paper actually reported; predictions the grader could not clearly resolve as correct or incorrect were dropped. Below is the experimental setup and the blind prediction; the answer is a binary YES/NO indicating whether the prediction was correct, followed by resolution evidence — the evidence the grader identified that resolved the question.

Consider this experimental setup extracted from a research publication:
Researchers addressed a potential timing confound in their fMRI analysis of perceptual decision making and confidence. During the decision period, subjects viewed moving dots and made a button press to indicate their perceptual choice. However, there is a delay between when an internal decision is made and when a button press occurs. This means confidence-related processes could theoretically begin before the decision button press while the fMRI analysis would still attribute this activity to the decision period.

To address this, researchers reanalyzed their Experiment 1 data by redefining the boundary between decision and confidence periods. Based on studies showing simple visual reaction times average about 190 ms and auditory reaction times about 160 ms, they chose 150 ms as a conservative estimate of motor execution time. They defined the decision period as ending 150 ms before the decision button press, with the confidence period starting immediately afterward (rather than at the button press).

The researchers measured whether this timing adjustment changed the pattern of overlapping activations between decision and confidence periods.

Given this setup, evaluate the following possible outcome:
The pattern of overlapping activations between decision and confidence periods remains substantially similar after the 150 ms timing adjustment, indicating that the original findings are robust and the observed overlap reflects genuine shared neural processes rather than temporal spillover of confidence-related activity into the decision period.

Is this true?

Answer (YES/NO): YES